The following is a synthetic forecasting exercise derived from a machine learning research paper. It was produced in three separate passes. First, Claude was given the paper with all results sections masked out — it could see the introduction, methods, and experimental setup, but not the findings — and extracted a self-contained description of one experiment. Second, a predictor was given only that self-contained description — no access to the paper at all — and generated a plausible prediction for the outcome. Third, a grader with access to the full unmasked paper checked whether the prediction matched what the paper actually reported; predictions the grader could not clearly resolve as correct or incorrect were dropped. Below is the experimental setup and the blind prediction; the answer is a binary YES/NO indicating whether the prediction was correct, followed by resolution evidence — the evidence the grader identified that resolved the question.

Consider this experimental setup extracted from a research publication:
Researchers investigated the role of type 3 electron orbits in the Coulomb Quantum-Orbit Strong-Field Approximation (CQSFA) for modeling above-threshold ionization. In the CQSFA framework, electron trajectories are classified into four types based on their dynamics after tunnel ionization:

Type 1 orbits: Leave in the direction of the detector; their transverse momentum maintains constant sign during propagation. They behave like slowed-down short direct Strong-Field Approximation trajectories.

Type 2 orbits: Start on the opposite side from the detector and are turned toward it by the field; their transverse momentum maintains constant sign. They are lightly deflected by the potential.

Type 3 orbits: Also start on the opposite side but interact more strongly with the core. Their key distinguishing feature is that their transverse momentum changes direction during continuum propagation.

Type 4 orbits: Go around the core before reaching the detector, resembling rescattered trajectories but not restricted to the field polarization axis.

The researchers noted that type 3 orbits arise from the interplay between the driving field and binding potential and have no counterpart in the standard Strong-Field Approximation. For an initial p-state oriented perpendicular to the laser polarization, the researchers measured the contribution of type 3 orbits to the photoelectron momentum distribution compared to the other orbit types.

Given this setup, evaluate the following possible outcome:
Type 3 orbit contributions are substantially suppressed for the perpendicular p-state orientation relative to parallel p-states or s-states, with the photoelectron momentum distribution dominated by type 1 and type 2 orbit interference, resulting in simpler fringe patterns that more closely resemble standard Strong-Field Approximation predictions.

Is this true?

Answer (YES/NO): NO